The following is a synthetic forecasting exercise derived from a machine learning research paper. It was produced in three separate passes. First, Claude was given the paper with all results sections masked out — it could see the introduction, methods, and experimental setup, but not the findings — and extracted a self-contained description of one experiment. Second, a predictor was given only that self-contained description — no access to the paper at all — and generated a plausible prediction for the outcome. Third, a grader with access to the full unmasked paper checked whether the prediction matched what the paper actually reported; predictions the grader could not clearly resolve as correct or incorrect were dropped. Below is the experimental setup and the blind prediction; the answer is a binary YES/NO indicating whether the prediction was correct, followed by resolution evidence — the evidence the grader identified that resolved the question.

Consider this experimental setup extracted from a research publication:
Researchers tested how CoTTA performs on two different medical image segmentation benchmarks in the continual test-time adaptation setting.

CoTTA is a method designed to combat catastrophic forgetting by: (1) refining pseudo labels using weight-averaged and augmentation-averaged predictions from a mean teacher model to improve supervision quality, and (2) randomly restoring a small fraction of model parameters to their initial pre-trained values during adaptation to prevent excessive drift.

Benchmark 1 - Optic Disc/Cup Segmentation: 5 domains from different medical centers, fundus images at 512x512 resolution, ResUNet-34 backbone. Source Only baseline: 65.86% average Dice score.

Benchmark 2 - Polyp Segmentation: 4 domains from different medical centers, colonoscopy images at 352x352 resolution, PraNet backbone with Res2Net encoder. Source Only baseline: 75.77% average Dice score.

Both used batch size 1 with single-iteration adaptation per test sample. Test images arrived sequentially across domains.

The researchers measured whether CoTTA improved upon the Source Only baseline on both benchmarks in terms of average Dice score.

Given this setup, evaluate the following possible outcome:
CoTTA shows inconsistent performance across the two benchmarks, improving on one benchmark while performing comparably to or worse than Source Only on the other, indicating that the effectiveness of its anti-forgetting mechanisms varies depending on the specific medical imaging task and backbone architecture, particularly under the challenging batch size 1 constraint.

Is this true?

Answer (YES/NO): YES